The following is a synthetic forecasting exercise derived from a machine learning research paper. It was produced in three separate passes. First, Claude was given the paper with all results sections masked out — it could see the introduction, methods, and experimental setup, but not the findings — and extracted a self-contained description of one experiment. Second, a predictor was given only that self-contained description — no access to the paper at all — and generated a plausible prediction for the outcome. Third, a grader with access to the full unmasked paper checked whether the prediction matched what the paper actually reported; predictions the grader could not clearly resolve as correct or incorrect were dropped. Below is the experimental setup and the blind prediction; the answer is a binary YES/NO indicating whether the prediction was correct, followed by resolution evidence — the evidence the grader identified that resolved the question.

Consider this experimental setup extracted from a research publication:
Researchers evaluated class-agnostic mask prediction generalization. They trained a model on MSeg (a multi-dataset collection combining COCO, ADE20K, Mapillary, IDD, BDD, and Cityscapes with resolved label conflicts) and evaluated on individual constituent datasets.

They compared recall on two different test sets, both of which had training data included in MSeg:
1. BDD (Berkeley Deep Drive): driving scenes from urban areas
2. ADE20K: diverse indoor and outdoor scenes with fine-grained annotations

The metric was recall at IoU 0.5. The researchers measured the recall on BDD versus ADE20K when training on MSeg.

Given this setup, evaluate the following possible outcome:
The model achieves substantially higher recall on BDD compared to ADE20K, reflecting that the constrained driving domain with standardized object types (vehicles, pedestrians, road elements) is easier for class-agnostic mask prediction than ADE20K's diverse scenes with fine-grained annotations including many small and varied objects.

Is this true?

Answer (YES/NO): NO